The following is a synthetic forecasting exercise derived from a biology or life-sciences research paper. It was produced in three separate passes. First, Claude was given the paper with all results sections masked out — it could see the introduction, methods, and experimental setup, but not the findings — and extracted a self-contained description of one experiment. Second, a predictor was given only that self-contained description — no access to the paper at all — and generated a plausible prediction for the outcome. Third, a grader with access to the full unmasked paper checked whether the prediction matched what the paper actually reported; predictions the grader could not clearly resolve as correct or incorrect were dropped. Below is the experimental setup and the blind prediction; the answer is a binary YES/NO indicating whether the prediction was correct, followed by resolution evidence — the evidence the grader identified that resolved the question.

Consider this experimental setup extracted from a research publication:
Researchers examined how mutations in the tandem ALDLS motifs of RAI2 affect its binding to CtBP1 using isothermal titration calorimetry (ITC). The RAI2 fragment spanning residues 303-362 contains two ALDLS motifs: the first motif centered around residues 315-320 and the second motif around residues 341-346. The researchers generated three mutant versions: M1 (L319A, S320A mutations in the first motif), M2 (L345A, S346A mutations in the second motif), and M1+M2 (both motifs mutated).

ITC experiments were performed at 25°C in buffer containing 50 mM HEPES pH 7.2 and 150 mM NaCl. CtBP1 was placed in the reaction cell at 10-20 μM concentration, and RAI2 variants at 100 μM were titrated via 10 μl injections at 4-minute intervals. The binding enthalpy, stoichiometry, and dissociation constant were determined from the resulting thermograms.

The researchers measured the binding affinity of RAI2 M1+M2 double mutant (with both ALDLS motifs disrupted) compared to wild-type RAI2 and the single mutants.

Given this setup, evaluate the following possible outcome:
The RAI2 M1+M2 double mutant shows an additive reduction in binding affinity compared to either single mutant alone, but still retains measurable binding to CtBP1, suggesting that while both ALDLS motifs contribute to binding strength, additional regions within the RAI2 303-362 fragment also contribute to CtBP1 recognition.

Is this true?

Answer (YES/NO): NO